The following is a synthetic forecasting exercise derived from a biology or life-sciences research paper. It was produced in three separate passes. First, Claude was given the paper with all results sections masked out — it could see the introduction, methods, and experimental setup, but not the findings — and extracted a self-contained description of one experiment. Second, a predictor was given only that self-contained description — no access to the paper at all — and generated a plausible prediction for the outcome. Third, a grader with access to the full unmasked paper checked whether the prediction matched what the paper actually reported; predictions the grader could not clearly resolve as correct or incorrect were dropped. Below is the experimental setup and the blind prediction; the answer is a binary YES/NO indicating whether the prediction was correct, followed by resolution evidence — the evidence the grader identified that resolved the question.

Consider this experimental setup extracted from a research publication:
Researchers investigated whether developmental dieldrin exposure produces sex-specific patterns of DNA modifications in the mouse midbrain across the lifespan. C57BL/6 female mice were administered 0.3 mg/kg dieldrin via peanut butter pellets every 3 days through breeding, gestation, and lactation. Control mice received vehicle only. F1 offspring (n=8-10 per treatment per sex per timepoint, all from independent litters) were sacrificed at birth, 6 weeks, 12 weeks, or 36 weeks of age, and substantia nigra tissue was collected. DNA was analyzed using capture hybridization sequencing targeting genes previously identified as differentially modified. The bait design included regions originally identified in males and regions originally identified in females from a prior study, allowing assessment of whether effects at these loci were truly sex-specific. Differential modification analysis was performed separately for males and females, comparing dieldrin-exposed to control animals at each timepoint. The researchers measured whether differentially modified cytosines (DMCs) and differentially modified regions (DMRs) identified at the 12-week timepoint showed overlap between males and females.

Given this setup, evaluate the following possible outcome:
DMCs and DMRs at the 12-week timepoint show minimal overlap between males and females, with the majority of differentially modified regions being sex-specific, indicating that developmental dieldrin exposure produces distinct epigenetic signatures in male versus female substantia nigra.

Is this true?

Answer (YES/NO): YES